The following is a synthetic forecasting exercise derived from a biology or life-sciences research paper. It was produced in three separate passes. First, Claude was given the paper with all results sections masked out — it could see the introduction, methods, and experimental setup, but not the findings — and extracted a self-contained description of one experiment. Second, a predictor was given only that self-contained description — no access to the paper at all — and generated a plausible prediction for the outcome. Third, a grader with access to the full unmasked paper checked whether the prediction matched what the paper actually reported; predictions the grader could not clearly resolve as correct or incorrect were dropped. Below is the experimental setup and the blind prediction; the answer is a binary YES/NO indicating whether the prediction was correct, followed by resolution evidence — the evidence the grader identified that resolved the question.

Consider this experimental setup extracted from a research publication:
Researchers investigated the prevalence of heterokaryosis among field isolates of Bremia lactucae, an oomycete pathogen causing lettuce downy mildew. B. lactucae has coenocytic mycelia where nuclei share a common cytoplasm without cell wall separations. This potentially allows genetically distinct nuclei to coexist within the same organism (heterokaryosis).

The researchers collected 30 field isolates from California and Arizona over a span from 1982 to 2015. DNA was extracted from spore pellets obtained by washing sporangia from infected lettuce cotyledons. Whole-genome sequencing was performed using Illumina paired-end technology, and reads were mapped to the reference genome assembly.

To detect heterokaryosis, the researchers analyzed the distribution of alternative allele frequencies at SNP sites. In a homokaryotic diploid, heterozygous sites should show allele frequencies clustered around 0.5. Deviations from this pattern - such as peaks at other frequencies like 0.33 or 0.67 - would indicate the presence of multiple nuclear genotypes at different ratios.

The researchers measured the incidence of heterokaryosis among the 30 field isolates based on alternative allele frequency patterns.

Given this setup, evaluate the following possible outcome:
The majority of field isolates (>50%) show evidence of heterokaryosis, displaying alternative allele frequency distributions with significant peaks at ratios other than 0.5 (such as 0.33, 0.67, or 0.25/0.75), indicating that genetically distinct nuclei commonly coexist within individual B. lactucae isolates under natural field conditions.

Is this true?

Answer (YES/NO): YES